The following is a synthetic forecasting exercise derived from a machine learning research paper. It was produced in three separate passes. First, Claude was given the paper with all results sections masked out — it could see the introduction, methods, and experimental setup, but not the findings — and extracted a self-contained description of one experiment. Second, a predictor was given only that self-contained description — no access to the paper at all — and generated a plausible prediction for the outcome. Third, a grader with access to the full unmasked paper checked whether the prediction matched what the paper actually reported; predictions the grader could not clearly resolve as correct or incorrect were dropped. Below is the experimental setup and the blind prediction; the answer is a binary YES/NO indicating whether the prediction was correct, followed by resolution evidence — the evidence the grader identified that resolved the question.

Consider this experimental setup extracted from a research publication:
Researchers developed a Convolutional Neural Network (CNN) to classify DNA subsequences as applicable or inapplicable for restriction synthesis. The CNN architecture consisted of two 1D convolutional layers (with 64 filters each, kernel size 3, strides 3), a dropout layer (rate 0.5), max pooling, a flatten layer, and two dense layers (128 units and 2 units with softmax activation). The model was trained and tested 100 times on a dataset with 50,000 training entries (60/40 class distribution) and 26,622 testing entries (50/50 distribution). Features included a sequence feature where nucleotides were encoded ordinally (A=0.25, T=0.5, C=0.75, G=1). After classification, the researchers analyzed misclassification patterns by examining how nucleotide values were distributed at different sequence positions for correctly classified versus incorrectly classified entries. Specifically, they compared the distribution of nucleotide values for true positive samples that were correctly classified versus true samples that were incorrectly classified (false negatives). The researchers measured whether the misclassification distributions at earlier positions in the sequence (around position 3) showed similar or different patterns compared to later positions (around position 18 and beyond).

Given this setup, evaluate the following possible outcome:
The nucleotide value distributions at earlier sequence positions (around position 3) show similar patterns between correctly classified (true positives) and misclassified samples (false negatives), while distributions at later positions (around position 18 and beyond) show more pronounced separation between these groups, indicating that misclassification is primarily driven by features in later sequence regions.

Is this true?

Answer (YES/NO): YES